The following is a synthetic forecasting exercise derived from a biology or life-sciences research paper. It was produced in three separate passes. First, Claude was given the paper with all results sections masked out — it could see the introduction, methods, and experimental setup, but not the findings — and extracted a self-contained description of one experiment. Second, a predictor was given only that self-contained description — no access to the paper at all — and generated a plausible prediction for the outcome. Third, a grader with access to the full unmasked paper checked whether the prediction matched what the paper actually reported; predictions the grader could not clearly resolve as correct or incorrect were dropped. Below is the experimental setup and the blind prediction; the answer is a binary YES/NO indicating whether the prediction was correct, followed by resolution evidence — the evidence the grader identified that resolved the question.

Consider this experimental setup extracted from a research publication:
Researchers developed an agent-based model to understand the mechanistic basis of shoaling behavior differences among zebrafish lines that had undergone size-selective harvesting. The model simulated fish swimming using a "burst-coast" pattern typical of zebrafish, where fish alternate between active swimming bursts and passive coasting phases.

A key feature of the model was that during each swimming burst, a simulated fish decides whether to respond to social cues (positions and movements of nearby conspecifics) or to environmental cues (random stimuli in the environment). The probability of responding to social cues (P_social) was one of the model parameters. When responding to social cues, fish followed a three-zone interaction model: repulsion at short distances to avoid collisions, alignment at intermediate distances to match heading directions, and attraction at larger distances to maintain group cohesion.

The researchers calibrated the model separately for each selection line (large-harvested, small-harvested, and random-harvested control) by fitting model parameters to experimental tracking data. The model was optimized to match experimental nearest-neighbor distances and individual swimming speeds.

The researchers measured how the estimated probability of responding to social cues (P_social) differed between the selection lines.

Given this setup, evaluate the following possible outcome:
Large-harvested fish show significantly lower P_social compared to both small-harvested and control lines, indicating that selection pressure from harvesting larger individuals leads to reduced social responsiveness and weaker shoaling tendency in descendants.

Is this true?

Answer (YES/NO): NO